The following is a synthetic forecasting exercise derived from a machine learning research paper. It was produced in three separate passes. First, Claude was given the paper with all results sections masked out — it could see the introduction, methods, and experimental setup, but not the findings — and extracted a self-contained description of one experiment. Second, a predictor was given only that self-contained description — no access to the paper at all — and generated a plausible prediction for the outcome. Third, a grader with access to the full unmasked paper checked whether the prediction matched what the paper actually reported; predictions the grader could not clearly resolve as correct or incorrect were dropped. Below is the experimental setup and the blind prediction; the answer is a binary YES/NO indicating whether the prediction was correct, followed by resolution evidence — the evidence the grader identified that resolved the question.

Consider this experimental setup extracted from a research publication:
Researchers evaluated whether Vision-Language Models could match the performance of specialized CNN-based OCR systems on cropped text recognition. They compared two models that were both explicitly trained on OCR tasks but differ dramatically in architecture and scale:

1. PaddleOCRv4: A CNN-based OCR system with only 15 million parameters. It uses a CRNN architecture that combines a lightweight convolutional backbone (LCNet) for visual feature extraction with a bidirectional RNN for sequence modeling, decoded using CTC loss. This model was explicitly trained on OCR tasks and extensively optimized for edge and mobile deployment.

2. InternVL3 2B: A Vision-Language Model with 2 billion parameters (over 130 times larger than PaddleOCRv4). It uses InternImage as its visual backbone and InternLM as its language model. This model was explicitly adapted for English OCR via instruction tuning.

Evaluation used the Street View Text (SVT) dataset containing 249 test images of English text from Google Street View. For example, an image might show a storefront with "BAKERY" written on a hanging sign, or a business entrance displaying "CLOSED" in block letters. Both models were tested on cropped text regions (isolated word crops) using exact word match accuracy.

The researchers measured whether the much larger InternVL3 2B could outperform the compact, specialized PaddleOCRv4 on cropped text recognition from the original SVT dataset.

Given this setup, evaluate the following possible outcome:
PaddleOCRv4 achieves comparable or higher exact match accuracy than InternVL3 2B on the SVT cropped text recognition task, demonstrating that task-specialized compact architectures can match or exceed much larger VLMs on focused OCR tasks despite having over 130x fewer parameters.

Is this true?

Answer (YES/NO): YES